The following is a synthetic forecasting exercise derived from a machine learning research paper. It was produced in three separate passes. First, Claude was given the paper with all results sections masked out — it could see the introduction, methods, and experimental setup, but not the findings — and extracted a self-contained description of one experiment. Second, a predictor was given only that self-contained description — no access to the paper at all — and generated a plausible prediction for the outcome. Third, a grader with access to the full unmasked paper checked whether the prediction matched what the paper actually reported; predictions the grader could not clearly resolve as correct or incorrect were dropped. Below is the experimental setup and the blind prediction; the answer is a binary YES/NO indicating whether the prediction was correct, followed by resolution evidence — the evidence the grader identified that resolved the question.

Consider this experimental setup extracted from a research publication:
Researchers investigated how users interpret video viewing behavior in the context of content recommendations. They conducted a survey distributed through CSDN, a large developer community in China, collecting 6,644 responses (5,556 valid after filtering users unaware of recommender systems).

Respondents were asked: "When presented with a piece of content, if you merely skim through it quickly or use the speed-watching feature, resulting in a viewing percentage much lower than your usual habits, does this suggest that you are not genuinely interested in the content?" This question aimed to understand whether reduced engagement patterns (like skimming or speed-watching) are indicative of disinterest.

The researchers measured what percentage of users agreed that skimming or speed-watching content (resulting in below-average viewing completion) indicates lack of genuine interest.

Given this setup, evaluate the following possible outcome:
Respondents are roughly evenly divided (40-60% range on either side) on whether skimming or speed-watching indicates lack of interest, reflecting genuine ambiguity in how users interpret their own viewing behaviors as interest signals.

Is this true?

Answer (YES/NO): NO